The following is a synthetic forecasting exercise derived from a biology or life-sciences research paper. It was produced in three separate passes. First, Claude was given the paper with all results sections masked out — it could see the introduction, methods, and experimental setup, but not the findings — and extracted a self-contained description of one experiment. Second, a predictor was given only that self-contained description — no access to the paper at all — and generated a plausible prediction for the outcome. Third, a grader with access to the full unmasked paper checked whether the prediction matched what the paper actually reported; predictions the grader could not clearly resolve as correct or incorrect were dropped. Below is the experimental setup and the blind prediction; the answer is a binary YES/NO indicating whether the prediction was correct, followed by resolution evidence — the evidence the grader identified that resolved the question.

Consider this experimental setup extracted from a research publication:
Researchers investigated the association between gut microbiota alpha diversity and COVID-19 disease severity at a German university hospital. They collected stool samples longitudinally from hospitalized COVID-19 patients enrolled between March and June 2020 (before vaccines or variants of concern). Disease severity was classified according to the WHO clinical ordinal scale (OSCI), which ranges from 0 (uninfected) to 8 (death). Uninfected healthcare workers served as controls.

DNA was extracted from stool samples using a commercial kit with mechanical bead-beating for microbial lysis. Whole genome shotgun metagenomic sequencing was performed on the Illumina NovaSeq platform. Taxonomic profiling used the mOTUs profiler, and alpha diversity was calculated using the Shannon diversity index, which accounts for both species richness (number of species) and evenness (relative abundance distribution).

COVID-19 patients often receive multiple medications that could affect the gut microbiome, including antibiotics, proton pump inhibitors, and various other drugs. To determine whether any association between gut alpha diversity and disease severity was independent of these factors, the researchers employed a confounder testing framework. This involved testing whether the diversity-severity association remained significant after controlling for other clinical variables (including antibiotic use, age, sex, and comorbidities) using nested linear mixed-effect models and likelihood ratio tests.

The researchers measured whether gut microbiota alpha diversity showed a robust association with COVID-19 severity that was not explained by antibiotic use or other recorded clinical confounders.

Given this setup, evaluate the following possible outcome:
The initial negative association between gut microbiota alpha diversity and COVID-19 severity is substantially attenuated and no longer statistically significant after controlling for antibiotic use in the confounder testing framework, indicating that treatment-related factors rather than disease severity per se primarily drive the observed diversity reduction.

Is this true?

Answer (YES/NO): NO